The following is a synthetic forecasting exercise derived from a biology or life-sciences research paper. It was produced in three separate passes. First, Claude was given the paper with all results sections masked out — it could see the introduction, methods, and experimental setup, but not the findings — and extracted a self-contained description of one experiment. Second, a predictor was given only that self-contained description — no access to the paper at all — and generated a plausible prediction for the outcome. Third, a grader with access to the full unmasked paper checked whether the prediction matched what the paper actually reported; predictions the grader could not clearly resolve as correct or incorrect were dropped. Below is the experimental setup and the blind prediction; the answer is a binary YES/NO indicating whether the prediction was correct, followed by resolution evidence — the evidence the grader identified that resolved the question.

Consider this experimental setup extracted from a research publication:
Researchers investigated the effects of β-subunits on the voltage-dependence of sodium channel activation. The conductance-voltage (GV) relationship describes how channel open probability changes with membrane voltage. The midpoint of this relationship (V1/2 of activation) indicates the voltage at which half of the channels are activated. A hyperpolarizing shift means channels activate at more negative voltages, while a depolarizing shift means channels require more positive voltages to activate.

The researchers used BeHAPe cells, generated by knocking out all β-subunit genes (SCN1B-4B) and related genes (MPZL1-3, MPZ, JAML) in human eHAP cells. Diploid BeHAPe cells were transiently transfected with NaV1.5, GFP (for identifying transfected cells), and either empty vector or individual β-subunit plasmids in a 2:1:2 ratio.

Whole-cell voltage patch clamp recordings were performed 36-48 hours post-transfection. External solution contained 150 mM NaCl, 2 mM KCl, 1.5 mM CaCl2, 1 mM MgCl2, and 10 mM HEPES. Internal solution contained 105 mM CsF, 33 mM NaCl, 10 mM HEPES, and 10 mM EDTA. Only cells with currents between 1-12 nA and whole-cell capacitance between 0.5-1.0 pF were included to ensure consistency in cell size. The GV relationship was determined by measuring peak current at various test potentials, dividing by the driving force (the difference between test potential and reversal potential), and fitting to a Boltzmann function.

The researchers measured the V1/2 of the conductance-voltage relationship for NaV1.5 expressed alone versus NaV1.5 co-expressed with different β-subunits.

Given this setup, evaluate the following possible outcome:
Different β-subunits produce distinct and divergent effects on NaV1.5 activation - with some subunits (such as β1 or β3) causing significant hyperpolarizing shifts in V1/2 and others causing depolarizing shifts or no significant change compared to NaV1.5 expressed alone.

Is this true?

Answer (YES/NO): NO